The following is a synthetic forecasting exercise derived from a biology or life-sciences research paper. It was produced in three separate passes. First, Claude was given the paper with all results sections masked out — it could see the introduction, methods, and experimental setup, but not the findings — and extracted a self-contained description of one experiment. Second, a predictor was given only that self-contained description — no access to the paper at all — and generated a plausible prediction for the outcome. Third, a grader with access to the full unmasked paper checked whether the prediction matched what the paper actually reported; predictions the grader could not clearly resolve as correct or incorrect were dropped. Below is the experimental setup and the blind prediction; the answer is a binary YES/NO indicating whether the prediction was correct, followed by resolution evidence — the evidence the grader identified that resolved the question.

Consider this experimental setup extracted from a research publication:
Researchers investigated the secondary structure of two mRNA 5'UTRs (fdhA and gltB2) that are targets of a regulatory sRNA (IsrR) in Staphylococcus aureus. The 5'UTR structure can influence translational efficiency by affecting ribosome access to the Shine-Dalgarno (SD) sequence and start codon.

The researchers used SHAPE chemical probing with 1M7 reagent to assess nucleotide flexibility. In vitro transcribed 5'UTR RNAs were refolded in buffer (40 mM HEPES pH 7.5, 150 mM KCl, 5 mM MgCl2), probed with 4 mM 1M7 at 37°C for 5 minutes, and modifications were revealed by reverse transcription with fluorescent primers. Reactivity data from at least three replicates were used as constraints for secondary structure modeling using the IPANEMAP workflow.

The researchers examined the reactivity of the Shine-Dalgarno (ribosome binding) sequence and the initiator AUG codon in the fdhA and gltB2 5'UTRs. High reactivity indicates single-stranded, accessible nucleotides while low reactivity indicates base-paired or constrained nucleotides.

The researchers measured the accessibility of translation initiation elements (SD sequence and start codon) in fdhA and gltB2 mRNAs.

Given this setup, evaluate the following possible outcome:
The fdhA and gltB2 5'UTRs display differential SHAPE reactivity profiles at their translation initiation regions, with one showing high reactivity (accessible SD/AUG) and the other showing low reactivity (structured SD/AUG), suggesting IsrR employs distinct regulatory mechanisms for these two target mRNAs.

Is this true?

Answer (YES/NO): NO